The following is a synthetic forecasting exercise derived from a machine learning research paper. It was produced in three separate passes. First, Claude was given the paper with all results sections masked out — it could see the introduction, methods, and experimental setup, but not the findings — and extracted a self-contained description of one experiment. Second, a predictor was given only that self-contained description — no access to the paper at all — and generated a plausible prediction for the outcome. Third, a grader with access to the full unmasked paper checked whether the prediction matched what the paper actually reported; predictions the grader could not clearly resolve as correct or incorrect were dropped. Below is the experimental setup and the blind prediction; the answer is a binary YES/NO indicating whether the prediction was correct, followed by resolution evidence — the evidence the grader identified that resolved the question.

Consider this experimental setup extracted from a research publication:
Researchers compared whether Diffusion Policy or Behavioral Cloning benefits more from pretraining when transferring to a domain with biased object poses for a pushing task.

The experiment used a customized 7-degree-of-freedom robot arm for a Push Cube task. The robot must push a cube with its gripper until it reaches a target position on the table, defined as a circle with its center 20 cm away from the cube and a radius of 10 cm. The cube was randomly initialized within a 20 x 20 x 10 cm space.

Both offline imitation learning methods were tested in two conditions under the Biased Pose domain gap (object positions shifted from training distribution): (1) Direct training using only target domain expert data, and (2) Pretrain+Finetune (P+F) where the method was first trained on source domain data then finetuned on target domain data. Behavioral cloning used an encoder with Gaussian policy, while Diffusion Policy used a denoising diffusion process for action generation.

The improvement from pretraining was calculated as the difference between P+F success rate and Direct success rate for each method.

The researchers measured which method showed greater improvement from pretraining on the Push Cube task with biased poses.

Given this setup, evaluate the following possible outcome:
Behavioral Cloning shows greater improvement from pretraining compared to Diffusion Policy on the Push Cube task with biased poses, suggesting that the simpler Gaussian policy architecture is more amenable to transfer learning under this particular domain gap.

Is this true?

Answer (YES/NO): NO